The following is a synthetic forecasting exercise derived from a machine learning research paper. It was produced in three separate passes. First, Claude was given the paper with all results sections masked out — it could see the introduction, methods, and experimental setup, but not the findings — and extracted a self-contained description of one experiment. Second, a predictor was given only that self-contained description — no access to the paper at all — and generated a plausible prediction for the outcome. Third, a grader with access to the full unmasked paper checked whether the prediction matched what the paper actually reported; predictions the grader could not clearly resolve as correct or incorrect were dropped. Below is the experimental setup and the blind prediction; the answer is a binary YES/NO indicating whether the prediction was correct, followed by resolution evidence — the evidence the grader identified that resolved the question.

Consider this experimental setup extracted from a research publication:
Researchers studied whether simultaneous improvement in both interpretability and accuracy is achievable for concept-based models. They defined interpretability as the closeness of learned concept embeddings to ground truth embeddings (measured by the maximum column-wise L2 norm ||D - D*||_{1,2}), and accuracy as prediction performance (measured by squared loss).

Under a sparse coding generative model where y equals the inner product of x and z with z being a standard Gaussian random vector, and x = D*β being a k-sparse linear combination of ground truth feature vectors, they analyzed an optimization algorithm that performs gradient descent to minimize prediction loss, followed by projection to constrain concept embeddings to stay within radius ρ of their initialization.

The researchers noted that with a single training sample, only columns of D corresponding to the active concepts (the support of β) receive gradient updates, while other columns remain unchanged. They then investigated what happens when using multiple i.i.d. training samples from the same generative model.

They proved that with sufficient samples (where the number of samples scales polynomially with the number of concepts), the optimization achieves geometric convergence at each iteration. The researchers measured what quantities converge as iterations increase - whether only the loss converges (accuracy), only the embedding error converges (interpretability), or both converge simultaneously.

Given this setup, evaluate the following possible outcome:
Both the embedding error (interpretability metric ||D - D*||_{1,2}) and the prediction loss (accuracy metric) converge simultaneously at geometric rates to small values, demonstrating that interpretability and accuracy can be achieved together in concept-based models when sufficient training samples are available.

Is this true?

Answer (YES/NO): YES